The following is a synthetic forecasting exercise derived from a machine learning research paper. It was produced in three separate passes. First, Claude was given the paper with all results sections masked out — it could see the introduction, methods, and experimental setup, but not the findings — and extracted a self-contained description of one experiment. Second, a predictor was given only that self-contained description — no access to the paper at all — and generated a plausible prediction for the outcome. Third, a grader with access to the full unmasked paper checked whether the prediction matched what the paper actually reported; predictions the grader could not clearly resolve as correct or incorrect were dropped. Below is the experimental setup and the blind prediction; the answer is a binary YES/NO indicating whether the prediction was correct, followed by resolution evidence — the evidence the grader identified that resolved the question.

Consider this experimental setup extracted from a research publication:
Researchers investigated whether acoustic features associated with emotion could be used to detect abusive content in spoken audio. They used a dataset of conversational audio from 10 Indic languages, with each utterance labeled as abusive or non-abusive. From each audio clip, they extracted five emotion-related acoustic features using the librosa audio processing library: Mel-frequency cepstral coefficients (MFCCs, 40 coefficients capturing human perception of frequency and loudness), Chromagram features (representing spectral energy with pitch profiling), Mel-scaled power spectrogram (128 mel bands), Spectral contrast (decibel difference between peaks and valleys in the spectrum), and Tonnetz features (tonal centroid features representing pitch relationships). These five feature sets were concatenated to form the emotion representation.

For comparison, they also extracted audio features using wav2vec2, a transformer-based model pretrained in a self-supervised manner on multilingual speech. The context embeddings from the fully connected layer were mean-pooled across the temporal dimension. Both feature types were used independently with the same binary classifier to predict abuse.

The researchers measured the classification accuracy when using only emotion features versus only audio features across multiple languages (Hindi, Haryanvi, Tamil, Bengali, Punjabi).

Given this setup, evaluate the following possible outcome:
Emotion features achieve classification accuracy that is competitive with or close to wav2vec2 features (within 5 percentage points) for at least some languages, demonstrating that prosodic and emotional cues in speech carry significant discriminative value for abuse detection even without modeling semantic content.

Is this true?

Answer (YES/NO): YES